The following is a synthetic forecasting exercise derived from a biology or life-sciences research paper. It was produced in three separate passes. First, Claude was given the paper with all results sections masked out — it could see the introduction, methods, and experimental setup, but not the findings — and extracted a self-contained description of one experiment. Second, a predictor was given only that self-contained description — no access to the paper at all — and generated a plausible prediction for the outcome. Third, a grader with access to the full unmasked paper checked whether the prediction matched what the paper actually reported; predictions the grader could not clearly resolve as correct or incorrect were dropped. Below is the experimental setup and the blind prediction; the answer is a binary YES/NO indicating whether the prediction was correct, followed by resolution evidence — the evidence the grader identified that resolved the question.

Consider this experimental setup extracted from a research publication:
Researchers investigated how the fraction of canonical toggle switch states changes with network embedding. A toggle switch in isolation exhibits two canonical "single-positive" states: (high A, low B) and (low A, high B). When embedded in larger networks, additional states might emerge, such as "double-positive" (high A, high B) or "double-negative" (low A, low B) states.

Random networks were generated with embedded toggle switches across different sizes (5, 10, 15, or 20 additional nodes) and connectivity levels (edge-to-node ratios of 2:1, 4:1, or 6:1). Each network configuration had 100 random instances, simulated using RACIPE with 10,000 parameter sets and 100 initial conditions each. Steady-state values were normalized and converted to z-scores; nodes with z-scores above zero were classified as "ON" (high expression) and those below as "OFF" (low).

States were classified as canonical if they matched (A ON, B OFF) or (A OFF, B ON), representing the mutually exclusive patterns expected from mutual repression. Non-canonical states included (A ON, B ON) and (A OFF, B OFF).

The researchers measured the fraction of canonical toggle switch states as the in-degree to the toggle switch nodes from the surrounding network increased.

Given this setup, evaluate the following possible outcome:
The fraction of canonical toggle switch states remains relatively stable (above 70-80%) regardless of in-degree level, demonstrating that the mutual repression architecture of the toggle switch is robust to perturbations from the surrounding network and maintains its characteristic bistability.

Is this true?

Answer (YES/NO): NO